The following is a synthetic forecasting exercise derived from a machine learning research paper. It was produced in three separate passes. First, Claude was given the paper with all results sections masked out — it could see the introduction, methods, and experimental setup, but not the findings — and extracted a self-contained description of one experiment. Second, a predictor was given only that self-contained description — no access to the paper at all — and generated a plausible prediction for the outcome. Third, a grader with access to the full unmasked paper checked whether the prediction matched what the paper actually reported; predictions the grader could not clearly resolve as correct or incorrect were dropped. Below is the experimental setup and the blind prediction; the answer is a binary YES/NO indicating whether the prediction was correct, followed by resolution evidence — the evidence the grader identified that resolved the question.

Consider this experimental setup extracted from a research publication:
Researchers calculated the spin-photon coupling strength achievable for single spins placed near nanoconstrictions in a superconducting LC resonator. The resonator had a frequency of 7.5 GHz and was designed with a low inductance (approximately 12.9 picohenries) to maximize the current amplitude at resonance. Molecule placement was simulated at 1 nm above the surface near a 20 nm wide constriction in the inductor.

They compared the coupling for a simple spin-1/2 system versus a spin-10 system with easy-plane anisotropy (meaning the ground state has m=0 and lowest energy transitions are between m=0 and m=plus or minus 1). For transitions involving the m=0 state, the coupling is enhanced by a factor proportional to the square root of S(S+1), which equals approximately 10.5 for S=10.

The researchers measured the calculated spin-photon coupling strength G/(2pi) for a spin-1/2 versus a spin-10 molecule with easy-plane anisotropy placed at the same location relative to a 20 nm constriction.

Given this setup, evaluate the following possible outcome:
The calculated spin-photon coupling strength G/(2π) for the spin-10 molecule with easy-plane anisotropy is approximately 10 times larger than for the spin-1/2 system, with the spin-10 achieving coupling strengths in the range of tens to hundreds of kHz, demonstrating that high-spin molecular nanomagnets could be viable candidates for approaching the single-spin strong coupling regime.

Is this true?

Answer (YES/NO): NO